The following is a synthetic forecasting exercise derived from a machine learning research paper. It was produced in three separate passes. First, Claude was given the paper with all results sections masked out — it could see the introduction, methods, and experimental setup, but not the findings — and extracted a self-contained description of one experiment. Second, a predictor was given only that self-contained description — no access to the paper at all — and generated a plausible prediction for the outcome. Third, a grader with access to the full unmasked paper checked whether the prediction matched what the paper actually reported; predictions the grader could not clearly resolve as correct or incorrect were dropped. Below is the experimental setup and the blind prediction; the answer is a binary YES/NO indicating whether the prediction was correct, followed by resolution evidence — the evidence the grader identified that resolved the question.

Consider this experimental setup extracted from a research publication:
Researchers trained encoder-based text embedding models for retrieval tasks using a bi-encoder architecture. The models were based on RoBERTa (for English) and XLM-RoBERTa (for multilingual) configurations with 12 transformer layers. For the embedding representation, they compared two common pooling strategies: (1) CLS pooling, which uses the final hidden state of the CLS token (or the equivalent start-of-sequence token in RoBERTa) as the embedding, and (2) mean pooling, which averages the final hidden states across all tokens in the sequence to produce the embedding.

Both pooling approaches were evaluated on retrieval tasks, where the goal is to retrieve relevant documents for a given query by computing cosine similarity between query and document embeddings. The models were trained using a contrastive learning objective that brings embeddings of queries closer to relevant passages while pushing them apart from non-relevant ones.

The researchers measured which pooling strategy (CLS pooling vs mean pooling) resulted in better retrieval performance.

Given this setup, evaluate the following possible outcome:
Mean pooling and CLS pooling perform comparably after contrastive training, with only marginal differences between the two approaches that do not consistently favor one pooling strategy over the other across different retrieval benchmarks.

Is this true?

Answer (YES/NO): NO